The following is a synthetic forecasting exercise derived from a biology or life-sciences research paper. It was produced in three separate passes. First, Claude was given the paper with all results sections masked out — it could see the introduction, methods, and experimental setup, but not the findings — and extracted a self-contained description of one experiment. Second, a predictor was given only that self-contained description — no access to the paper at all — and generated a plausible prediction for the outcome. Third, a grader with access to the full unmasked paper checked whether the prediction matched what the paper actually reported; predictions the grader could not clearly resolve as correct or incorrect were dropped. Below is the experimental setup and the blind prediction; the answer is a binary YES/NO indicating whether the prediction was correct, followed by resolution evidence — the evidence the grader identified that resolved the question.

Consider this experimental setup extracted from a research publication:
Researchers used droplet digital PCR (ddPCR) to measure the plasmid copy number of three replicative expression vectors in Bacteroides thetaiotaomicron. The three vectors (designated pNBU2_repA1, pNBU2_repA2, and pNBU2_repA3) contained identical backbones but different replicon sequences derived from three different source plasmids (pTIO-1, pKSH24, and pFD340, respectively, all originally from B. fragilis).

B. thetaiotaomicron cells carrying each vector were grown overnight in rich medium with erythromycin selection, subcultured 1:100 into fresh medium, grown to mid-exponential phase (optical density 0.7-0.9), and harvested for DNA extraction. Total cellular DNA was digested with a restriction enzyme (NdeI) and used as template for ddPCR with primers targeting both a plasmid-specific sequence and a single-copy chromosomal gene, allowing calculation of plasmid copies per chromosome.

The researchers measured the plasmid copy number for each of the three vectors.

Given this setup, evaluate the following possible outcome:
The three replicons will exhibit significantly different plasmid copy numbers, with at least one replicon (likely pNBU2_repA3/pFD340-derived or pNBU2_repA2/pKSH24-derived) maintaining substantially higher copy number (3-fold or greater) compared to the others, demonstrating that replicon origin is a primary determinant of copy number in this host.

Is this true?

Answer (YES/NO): YES